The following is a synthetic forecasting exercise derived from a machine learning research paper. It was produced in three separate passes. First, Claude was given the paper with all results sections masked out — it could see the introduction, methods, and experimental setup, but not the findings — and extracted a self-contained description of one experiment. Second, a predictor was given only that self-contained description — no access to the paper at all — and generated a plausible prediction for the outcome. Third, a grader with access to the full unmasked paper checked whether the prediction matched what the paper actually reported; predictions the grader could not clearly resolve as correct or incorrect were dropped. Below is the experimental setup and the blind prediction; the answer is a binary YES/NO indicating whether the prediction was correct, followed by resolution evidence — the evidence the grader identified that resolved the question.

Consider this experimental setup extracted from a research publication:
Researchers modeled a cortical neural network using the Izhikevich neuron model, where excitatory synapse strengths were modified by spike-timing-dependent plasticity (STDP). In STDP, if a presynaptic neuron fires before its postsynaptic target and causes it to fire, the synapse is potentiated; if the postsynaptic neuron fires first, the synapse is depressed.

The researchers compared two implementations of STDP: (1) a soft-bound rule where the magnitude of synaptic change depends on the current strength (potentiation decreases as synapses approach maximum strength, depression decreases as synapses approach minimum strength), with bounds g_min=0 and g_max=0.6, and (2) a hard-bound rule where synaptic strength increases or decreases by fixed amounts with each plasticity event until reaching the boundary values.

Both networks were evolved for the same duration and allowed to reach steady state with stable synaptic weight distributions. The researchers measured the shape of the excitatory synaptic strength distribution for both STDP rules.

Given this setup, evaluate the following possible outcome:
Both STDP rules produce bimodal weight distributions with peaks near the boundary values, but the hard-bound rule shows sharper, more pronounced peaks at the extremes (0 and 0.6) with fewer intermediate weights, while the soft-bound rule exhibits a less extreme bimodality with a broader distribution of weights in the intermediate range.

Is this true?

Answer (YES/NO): NO